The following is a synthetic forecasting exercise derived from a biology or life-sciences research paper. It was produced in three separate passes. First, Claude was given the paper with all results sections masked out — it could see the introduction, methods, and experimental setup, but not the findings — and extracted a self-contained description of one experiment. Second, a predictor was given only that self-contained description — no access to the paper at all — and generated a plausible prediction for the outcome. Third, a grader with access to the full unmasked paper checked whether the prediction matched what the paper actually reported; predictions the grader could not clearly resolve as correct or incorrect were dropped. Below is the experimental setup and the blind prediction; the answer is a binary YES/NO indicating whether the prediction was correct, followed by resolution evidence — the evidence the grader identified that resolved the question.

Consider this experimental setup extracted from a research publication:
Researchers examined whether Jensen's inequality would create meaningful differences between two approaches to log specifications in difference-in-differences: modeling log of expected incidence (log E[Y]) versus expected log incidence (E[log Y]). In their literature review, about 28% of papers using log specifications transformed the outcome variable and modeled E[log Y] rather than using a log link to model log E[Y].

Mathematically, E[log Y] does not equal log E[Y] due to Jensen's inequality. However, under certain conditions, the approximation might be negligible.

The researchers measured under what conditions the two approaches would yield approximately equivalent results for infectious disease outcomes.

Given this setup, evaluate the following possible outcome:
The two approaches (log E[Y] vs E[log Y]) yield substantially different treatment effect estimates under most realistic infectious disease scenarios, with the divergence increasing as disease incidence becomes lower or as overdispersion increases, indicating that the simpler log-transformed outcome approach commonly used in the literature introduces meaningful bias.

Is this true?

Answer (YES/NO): NO